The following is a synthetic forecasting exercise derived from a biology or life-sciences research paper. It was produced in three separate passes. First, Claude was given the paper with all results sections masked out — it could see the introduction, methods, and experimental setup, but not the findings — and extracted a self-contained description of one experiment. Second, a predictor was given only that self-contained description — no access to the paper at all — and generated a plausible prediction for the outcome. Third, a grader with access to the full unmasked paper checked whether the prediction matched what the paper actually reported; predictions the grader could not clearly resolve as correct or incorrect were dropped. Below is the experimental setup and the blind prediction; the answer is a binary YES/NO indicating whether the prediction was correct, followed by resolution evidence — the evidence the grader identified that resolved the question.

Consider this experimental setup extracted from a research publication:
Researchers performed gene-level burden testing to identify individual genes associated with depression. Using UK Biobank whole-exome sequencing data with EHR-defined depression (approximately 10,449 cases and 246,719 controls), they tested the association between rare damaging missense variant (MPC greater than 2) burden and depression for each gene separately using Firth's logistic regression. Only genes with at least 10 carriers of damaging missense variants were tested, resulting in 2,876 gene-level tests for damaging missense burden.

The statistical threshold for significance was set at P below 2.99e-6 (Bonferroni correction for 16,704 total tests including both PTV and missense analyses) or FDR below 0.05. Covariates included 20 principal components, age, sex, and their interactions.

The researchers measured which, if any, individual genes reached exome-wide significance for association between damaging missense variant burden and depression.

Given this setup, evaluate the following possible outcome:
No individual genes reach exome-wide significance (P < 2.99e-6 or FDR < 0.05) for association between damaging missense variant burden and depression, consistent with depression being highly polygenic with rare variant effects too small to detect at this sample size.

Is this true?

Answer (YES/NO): NO